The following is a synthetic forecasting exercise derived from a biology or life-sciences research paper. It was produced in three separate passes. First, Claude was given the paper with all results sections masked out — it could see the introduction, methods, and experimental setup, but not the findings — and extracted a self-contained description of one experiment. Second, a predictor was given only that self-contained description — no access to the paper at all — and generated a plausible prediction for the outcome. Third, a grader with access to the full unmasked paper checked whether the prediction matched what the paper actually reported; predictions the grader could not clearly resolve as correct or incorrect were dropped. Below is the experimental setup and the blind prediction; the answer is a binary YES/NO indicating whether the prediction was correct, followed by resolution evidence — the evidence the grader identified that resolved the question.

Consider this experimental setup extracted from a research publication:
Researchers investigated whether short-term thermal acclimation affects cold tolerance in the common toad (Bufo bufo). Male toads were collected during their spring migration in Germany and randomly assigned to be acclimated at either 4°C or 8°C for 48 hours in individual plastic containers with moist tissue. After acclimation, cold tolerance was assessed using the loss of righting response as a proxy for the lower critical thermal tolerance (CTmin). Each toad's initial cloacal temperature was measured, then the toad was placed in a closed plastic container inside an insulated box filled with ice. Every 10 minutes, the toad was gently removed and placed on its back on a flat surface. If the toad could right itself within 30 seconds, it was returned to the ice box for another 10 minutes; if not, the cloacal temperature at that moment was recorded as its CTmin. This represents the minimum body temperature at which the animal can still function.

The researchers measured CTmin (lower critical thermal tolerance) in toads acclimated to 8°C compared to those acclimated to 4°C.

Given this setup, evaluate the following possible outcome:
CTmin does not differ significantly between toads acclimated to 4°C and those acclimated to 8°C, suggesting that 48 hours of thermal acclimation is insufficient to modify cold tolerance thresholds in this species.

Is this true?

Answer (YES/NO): NO